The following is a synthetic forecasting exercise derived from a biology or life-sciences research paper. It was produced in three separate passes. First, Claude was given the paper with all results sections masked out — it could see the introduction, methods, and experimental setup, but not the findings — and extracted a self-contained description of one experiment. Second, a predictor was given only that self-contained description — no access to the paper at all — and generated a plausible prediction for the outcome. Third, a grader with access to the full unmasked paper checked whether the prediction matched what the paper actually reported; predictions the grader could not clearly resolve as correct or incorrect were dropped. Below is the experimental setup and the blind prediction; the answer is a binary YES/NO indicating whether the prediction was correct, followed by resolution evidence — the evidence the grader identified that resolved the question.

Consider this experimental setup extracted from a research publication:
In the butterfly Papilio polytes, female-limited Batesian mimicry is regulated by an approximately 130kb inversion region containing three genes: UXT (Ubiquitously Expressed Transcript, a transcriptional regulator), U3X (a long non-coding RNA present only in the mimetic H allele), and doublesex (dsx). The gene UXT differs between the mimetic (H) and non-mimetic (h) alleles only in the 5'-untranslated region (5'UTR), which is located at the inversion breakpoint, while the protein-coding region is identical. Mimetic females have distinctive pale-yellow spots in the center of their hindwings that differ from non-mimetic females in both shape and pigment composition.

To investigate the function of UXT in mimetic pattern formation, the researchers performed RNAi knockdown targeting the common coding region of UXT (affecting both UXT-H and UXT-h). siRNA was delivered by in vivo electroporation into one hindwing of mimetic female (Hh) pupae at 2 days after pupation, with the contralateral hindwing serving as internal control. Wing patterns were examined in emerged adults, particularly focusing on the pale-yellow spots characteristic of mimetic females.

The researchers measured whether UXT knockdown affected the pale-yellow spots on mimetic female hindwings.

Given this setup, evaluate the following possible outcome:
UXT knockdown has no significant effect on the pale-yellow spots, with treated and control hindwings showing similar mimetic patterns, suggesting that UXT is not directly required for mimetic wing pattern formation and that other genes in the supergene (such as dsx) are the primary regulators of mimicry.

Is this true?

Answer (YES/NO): NO